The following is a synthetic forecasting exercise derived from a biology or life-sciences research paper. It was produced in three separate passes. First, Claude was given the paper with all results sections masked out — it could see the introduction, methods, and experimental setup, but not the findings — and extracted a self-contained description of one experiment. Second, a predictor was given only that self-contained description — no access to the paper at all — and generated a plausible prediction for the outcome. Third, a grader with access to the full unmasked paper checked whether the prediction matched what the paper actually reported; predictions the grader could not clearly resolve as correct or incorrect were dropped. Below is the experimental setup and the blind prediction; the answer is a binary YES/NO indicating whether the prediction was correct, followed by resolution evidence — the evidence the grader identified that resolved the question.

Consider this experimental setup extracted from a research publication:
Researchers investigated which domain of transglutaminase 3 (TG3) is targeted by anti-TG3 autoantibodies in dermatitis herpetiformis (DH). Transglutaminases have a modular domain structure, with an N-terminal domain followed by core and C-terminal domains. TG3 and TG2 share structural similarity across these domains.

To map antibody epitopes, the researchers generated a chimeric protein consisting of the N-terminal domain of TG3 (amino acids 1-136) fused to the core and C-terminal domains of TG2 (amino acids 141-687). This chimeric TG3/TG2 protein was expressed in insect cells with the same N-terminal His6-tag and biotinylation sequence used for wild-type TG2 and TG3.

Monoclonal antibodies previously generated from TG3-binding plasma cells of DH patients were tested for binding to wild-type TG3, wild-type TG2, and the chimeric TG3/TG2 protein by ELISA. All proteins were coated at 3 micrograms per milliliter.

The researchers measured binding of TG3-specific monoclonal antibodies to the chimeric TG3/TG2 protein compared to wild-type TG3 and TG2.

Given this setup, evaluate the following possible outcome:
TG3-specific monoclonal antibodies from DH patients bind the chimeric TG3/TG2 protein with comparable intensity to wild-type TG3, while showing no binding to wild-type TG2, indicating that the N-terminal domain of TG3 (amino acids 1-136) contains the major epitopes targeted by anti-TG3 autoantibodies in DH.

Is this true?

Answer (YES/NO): NO